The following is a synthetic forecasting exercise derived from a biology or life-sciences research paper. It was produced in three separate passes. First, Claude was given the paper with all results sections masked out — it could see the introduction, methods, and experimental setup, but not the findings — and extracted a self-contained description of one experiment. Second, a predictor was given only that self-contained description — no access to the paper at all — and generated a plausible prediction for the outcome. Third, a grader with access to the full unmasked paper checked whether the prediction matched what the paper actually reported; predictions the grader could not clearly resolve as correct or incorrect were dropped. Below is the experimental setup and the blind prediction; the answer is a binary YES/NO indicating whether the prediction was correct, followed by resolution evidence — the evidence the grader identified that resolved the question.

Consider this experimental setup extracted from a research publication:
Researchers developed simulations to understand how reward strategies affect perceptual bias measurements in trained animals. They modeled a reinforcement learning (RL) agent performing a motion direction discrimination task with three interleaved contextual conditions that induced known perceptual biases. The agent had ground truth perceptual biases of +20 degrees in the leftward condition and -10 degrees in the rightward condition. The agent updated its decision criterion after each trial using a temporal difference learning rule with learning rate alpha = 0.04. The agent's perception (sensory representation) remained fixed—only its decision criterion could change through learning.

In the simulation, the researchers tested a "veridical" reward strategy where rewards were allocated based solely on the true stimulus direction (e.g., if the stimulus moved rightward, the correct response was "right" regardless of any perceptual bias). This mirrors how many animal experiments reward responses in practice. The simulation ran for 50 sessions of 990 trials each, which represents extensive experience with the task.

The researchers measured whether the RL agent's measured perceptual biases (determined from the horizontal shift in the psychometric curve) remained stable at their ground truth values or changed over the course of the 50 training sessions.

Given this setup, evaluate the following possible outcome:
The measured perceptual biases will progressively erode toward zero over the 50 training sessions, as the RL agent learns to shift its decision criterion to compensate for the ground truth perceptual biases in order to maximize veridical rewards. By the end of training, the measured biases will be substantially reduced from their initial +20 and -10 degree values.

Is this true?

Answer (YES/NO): YES